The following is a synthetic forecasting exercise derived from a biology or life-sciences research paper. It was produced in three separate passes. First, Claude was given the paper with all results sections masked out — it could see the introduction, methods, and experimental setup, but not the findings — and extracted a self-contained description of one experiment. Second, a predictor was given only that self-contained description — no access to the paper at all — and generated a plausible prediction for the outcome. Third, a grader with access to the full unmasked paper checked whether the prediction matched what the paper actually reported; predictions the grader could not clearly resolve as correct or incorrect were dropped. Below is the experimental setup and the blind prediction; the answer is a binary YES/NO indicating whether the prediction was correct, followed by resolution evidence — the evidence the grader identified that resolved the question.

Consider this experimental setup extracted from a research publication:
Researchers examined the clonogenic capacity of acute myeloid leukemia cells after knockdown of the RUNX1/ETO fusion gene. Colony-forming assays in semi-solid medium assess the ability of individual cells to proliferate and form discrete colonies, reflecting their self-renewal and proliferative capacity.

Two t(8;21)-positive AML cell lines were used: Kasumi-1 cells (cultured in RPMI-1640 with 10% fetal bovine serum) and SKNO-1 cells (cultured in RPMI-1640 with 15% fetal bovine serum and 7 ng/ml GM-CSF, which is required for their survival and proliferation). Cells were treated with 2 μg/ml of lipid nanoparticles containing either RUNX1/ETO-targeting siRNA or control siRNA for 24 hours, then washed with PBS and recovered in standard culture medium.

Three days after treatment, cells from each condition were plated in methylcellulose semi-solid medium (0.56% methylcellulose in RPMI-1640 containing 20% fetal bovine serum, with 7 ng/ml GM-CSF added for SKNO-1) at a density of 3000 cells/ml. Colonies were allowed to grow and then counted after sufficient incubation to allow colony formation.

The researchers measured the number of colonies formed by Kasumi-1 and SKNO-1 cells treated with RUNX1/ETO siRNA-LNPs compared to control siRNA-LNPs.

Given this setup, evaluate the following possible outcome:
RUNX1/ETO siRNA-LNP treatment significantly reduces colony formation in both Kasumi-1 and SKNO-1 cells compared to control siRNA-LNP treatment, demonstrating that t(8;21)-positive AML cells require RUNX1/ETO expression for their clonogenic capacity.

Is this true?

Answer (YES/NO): YES